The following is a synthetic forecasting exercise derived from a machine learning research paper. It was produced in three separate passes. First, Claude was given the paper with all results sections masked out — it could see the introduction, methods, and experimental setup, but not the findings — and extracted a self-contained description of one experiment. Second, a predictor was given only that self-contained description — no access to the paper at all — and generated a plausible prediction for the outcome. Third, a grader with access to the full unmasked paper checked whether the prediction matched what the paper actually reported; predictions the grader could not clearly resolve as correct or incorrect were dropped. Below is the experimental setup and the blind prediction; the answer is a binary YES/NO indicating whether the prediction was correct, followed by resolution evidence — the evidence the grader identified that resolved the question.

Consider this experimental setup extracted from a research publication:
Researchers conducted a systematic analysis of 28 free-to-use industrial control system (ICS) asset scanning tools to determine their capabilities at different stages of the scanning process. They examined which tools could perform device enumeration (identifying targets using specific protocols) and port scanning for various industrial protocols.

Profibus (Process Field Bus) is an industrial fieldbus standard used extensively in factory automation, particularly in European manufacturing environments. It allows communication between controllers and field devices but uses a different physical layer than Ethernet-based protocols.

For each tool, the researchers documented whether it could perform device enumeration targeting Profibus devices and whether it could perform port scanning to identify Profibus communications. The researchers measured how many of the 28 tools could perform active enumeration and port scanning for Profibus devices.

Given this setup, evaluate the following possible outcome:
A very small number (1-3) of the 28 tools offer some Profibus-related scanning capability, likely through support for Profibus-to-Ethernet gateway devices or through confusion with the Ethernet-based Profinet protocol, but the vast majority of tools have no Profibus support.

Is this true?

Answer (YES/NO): YES